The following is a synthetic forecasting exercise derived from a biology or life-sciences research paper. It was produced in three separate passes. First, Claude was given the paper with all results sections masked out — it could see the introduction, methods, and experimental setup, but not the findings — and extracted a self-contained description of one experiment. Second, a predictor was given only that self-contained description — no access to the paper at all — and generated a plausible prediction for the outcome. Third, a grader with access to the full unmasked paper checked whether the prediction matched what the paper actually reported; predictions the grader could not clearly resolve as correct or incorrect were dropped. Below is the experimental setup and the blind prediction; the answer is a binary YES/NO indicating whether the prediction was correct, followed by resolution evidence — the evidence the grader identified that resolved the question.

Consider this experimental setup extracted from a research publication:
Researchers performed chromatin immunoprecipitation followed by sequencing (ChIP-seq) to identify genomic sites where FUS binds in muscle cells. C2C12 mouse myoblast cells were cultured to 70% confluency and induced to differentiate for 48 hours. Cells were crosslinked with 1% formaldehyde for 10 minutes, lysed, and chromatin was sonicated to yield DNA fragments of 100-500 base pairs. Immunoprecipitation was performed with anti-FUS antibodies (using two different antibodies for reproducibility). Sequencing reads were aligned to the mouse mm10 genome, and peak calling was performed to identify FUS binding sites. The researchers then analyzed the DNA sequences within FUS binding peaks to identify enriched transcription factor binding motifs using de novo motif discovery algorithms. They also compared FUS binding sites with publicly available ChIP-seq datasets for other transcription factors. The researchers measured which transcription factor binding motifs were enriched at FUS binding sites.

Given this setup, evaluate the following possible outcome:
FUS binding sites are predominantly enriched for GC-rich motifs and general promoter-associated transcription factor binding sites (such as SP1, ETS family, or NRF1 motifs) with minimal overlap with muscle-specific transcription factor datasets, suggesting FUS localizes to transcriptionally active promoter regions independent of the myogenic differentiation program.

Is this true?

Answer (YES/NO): NO